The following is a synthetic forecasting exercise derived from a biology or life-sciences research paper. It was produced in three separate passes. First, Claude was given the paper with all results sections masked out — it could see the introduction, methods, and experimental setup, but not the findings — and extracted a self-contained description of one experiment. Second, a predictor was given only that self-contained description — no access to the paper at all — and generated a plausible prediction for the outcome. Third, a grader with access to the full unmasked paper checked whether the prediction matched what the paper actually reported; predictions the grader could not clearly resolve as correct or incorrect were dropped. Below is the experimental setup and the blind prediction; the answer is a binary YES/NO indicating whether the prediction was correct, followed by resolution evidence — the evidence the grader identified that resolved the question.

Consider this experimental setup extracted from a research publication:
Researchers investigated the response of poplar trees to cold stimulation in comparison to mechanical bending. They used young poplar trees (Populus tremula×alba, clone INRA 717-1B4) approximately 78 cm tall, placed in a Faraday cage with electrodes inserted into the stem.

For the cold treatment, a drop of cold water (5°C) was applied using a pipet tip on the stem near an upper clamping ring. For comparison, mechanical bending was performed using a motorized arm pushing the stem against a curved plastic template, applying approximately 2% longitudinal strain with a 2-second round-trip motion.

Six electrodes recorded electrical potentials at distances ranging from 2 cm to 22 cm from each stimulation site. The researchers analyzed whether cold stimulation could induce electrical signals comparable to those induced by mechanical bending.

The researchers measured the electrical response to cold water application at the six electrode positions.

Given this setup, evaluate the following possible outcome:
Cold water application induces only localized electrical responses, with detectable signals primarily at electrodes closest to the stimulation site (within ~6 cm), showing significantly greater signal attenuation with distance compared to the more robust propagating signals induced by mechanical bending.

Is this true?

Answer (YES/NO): YES